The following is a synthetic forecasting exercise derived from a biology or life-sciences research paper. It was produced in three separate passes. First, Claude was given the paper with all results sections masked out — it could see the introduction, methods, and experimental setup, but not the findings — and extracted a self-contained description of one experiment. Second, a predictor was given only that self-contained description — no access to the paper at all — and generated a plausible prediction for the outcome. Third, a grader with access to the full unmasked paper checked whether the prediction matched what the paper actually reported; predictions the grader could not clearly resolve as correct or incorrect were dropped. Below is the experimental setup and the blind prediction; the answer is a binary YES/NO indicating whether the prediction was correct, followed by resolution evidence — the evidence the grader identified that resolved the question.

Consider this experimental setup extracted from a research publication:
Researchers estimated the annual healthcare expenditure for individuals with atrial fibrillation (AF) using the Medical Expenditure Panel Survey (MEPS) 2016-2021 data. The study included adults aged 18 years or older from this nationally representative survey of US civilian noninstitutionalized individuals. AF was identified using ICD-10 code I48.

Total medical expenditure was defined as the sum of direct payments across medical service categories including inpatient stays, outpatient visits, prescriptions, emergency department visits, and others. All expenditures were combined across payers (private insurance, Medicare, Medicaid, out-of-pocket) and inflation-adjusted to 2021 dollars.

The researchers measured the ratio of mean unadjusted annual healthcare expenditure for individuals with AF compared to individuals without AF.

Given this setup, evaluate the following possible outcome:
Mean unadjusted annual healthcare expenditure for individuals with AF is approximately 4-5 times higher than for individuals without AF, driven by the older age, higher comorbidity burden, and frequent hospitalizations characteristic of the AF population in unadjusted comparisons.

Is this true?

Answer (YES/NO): NO